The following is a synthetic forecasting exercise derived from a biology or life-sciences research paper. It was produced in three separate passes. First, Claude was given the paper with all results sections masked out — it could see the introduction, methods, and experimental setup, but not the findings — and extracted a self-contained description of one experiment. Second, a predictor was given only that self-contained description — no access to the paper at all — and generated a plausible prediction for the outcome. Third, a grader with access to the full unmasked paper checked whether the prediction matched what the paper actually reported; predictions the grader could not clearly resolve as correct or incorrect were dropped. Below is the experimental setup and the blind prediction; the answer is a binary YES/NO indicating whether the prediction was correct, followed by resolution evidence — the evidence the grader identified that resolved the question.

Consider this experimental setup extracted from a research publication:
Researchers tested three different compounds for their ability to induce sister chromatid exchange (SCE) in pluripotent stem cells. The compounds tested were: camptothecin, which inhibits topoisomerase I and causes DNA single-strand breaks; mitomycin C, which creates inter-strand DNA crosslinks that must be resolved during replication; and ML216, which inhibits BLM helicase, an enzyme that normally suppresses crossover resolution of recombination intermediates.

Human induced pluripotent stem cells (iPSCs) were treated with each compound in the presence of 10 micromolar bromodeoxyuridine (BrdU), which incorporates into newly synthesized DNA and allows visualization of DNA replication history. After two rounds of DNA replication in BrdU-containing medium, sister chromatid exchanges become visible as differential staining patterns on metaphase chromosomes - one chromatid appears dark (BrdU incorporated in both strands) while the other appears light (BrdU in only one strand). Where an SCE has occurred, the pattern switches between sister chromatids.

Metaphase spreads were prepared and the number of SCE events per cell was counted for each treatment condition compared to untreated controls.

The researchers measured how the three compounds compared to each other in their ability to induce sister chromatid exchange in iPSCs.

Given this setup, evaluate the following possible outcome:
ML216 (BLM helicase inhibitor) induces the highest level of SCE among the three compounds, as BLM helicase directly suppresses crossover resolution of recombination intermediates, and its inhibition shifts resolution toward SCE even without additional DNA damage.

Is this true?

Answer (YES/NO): NO